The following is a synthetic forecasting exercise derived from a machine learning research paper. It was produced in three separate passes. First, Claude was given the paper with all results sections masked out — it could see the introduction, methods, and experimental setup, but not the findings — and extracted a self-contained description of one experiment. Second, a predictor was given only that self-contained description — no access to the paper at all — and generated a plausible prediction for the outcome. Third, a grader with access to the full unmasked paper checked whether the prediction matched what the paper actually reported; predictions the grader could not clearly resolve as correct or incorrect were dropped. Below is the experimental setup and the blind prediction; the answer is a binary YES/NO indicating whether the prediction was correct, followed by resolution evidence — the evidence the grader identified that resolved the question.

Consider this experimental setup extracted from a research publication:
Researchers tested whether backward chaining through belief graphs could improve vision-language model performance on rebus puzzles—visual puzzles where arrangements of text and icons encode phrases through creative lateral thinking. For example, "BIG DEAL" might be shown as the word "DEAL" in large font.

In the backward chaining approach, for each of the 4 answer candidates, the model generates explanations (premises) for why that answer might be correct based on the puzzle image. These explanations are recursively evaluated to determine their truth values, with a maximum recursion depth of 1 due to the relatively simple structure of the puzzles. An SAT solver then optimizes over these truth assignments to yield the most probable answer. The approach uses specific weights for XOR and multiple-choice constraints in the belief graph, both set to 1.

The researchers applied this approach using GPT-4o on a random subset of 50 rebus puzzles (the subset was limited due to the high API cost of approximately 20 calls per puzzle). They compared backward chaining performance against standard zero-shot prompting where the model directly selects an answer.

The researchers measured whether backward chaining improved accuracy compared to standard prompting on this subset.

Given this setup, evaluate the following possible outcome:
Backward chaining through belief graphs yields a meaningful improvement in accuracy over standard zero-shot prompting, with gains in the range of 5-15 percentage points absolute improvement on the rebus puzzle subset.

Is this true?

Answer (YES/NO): NO